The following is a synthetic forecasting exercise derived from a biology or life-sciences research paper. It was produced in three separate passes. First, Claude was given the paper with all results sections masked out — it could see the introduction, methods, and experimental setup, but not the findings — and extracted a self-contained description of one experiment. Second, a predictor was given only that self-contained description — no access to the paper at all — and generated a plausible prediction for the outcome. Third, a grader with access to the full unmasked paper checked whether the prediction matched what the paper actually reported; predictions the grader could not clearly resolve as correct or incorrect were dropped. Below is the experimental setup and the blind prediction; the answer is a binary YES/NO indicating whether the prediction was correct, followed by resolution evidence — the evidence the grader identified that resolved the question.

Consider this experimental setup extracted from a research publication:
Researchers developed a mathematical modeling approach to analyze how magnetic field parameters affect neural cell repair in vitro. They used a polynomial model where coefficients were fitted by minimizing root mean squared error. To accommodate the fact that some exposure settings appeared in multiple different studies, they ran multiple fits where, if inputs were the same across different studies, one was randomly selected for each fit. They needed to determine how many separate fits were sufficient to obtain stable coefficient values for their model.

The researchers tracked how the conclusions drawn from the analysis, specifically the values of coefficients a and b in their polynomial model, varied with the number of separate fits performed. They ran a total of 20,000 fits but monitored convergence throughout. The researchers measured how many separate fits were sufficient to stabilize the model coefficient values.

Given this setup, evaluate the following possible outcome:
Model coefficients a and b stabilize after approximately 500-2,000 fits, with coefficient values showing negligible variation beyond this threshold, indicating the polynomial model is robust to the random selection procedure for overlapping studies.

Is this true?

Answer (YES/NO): NO